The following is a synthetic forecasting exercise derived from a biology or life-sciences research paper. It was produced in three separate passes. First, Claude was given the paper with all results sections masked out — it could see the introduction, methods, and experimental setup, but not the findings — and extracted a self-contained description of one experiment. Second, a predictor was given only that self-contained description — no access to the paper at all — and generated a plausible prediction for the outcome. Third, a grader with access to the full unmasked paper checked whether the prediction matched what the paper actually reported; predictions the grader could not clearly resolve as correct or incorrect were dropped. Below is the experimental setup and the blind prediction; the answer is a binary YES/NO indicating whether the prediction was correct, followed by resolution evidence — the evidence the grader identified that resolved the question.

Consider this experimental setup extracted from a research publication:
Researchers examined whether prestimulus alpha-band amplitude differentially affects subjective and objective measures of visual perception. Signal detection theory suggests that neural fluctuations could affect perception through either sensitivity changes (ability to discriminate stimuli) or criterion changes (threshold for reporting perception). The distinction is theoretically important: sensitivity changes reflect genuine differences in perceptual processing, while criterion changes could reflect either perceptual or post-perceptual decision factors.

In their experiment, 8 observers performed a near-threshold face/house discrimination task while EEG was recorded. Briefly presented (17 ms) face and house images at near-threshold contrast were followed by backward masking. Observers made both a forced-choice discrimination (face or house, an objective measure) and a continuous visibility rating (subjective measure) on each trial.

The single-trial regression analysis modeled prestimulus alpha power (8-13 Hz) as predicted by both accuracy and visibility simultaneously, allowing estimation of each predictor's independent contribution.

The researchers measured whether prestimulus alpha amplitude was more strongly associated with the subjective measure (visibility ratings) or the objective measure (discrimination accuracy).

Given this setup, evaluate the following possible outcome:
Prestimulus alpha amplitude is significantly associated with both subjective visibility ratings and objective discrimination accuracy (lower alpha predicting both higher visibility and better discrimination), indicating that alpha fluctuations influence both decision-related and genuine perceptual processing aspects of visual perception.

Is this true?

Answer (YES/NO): NO